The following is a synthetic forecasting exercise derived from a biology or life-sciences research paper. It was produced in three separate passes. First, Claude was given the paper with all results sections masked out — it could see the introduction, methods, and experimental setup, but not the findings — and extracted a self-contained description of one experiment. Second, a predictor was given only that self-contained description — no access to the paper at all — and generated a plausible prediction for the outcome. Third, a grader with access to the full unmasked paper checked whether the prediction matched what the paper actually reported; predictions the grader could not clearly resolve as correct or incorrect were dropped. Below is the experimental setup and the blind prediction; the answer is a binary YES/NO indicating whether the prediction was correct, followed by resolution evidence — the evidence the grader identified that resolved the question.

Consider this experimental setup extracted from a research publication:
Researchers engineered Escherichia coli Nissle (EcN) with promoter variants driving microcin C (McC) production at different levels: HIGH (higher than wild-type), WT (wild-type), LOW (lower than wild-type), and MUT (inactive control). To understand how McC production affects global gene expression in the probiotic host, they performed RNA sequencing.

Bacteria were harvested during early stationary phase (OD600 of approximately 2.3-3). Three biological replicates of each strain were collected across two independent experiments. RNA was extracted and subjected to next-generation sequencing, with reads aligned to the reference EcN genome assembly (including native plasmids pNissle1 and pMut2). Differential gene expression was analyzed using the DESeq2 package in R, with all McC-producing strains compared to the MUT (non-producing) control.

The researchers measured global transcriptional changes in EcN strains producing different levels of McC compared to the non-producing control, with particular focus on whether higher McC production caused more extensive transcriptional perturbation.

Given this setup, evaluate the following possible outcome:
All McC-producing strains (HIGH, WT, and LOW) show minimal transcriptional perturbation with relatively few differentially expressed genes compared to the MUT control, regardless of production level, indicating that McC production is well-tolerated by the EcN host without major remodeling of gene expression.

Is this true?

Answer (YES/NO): NO